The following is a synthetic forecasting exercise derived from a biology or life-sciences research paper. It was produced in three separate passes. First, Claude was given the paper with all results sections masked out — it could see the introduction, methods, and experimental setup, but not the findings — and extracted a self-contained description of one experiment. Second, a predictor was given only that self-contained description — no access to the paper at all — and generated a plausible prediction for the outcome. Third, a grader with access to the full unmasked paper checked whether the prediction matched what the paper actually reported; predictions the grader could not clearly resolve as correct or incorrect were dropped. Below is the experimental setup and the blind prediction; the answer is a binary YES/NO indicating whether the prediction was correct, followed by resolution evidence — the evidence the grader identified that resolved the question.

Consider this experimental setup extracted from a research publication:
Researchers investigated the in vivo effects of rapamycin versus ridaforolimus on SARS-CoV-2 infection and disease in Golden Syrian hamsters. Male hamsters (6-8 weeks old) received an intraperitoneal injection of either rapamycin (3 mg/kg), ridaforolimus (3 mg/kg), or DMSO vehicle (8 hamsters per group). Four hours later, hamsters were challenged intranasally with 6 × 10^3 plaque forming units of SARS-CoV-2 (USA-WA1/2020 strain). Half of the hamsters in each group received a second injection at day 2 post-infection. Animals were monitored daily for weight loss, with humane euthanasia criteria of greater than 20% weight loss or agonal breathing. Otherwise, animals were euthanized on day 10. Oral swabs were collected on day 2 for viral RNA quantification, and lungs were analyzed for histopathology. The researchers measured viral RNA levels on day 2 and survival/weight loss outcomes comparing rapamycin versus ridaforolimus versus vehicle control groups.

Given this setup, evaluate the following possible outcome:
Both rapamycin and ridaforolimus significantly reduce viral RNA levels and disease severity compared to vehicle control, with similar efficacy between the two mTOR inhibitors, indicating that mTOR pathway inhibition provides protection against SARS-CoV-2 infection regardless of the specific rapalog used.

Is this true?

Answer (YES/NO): NO